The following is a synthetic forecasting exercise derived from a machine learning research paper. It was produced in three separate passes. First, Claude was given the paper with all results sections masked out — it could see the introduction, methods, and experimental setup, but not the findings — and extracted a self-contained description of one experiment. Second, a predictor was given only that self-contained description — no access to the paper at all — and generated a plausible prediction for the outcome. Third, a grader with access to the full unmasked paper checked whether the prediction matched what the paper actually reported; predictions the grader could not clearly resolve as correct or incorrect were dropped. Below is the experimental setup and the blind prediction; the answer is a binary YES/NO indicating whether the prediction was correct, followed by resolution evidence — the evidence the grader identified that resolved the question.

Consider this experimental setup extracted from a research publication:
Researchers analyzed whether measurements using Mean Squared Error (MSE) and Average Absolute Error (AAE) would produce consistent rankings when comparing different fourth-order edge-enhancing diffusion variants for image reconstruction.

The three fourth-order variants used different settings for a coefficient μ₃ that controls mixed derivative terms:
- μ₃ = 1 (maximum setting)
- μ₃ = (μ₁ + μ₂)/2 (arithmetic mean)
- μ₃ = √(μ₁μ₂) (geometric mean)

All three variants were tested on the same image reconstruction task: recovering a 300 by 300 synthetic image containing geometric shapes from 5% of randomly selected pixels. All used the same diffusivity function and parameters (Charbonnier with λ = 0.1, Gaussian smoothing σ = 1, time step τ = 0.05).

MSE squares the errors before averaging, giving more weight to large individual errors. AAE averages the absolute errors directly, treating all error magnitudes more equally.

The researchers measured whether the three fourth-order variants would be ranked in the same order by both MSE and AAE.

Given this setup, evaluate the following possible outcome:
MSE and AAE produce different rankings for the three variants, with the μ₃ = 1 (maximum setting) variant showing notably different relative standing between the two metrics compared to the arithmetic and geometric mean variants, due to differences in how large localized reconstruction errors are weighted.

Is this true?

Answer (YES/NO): NO